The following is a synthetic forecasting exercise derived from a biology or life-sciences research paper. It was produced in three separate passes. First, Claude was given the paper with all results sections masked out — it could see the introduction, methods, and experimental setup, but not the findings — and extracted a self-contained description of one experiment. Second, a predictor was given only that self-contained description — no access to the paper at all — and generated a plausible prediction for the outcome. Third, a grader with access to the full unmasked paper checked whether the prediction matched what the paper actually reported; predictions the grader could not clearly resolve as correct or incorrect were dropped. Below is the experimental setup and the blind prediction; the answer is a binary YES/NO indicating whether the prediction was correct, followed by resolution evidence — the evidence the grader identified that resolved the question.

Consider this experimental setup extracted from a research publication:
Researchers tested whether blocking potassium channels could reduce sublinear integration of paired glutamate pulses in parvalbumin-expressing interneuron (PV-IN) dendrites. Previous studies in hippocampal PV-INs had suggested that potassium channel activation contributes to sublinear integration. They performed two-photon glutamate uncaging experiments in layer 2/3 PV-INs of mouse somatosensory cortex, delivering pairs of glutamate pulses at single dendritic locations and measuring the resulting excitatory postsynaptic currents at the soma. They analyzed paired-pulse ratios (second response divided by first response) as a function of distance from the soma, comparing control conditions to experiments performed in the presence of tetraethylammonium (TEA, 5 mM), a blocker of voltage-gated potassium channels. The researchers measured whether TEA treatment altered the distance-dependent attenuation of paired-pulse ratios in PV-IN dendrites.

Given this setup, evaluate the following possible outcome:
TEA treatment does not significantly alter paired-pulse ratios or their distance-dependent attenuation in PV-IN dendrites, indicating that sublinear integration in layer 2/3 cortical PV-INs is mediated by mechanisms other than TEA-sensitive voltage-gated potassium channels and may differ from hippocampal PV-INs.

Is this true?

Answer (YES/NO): YES